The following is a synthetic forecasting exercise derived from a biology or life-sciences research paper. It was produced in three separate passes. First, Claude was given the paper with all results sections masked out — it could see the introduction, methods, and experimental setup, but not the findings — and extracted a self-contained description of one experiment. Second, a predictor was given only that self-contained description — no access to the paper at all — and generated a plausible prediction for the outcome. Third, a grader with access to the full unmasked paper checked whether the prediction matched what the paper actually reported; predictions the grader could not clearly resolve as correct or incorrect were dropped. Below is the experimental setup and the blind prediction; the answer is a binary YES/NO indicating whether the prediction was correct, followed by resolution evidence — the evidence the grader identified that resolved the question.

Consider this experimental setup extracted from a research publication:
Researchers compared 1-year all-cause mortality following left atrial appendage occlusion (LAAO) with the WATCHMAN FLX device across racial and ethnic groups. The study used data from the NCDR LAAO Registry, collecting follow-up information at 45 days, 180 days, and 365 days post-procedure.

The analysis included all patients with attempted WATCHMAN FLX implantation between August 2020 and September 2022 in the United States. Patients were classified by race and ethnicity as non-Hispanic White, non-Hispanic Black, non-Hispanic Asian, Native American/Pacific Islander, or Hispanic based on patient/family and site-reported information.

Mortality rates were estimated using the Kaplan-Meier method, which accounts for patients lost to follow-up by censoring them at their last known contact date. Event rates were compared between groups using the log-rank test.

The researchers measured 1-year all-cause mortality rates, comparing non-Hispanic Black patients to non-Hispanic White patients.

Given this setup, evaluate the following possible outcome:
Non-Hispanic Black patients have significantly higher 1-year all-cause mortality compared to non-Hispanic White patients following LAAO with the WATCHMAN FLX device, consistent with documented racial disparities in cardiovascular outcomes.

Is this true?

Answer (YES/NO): YES